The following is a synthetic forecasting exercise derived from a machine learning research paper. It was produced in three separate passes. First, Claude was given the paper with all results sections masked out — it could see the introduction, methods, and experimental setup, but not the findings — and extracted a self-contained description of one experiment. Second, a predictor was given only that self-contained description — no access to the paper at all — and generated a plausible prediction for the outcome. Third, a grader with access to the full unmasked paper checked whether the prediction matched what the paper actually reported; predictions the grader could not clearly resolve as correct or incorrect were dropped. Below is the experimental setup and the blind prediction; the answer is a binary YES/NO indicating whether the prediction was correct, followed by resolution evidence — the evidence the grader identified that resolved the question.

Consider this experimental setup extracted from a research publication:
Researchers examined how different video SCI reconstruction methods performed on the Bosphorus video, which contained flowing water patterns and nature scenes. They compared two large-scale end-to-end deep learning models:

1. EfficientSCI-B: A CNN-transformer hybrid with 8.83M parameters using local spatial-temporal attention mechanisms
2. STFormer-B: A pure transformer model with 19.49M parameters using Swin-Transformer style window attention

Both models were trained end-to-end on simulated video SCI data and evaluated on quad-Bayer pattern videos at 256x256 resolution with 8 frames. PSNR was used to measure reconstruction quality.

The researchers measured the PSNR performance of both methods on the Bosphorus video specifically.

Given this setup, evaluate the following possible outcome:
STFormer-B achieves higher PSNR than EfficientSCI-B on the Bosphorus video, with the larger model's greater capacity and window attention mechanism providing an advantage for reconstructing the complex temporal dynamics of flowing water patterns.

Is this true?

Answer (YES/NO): NO